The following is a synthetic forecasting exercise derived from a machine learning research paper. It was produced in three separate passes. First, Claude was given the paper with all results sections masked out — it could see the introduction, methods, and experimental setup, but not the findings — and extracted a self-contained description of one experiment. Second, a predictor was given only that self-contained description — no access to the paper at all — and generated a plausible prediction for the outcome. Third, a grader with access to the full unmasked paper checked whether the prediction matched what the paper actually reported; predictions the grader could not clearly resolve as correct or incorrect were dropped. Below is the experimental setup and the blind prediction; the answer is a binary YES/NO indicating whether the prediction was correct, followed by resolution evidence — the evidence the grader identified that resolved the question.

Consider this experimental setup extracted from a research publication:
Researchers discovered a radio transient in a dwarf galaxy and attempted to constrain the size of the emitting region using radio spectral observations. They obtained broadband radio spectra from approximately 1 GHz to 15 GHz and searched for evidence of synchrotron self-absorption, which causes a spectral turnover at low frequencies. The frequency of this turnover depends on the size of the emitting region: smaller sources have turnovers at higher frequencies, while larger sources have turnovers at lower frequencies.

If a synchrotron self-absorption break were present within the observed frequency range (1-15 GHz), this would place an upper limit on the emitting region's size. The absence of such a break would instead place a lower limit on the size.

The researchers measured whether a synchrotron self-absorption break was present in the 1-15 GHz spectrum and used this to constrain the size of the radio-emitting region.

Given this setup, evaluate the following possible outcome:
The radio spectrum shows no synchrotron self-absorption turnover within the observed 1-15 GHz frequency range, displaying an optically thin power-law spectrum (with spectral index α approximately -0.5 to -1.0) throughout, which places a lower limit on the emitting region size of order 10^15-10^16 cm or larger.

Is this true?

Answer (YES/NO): NO